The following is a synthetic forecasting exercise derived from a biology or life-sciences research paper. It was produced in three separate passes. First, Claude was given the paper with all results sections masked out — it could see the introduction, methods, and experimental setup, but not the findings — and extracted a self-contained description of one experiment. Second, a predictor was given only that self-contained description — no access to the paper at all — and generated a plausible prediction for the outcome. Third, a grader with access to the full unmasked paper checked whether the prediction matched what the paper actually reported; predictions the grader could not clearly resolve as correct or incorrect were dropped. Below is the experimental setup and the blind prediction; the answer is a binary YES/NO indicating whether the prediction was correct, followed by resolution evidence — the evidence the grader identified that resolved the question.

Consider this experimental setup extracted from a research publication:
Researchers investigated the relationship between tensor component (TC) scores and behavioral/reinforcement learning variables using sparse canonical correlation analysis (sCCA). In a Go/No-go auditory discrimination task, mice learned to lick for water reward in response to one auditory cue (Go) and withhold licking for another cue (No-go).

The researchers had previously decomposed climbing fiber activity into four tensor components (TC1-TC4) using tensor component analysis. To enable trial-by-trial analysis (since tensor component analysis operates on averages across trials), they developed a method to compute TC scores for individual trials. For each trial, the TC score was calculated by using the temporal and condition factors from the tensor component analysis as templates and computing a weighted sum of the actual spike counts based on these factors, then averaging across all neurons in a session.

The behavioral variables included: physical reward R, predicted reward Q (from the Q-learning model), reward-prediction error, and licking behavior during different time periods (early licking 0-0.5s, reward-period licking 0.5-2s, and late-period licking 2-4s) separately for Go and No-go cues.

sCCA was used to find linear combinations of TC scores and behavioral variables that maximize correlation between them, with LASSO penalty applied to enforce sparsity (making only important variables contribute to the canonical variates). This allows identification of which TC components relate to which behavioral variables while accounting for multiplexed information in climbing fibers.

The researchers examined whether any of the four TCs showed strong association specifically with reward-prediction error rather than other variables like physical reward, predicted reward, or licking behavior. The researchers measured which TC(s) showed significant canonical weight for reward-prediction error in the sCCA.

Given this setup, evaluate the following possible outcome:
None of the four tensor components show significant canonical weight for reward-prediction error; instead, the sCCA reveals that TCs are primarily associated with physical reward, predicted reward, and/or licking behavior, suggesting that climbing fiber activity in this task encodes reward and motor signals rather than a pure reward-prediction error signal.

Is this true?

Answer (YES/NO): NO